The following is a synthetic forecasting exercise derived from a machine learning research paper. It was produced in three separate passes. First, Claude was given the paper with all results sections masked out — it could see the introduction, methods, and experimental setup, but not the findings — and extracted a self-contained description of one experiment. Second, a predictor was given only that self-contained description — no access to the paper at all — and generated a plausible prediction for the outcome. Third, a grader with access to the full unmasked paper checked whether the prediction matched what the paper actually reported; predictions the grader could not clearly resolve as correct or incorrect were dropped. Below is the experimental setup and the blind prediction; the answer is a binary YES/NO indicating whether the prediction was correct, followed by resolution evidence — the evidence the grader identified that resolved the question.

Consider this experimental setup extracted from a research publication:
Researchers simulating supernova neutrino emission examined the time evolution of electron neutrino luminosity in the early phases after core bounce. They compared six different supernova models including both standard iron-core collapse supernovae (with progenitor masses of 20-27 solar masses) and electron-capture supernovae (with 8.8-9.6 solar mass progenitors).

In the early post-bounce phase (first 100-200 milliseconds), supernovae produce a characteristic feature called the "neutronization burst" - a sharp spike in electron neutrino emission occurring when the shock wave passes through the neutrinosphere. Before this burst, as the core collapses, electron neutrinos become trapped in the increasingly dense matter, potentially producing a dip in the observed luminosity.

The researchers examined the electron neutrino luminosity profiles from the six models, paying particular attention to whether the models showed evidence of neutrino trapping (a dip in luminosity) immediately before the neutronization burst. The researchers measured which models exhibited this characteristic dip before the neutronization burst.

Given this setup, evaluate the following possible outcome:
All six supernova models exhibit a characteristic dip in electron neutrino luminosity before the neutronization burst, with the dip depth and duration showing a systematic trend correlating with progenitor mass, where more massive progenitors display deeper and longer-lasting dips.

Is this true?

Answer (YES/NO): NO